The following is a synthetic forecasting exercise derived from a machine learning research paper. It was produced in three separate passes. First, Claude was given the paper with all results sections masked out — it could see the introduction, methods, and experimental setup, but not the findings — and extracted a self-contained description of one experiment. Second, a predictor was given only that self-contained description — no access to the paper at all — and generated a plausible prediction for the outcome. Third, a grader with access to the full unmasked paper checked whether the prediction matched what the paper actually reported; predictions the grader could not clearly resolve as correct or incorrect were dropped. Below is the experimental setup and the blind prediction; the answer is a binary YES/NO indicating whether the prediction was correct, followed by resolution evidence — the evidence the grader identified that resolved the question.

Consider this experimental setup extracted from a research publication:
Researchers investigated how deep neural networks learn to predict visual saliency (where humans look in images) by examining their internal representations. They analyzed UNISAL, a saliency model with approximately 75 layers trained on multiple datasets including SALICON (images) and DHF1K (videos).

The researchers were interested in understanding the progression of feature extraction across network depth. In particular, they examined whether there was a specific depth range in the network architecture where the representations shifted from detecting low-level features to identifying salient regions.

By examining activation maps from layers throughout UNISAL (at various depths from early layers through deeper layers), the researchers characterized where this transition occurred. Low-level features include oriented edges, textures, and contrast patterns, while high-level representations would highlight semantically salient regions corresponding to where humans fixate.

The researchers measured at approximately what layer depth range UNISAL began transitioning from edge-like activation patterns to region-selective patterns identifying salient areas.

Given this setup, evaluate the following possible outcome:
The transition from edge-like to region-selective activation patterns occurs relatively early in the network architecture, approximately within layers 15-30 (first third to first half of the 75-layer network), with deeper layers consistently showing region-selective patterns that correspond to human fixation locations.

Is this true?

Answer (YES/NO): NO